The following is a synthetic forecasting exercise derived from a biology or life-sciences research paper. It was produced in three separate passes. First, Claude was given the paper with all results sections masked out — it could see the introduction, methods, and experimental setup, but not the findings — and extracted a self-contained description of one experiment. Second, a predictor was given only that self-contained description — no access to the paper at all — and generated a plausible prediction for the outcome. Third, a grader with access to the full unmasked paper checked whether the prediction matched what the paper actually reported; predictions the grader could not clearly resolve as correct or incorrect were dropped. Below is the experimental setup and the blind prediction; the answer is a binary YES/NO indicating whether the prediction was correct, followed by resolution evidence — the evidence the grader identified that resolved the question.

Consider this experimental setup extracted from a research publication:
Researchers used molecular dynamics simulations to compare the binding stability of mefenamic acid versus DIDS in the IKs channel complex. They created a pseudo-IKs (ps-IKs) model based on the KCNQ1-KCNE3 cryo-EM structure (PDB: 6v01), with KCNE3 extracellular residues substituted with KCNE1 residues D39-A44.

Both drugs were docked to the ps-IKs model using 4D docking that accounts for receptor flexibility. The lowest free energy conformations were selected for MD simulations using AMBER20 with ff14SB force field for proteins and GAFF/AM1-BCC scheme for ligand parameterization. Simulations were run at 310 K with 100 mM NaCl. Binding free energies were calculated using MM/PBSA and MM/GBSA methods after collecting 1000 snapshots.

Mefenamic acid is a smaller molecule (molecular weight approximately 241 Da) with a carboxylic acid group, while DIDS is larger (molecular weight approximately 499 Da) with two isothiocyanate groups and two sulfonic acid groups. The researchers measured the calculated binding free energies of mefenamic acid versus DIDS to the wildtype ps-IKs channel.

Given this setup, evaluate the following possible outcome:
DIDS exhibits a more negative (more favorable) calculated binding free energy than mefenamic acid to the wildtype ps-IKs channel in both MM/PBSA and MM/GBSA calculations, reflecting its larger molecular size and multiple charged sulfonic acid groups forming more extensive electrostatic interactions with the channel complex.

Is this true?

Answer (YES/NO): NO